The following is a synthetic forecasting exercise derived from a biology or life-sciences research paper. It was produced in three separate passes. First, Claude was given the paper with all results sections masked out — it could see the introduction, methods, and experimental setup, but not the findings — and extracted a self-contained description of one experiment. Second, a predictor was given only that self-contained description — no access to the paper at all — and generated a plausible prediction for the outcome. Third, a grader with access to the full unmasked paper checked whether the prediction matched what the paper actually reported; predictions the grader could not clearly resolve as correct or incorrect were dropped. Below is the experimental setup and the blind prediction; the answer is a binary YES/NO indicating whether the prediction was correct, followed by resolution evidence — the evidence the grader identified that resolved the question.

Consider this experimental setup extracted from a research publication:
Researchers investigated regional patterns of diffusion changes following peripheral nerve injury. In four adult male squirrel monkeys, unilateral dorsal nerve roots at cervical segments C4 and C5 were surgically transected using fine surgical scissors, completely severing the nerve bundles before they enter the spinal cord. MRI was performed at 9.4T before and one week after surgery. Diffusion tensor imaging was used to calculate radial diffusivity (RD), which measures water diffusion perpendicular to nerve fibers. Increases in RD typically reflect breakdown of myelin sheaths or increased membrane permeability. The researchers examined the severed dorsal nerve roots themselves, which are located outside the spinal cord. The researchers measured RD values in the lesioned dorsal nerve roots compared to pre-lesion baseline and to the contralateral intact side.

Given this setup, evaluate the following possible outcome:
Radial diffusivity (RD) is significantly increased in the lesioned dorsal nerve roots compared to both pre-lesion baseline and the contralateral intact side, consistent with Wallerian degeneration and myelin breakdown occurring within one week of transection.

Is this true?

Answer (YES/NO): NO